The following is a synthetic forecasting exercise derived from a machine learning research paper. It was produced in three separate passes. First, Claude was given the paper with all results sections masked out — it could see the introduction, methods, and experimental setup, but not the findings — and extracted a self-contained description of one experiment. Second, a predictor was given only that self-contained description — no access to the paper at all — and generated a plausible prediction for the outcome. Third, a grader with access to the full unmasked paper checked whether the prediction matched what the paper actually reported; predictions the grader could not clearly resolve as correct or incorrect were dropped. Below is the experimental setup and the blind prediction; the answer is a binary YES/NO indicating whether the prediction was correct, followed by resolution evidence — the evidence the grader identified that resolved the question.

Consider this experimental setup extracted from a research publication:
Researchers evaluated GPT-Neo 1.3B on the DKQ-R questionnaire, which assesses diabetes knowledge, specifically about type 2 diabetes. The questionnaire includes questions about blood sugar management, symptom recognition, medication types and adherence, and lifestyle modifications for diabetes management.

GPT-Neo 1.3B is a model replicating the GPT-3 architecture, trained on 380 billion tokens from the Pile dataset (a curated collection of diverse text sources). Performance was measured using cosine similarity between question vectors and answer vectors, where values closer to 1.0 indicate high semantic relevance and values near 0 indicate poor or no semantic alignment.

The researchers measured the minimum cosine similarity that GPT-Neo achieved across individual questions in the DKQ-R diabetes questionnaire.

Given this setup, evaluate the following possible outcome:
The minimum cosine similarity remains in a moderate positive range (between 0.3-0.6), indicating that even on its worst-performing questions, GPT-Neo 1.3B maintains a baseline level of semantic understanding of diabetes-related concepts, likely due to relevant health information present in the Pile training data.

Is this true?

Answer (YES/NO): NO